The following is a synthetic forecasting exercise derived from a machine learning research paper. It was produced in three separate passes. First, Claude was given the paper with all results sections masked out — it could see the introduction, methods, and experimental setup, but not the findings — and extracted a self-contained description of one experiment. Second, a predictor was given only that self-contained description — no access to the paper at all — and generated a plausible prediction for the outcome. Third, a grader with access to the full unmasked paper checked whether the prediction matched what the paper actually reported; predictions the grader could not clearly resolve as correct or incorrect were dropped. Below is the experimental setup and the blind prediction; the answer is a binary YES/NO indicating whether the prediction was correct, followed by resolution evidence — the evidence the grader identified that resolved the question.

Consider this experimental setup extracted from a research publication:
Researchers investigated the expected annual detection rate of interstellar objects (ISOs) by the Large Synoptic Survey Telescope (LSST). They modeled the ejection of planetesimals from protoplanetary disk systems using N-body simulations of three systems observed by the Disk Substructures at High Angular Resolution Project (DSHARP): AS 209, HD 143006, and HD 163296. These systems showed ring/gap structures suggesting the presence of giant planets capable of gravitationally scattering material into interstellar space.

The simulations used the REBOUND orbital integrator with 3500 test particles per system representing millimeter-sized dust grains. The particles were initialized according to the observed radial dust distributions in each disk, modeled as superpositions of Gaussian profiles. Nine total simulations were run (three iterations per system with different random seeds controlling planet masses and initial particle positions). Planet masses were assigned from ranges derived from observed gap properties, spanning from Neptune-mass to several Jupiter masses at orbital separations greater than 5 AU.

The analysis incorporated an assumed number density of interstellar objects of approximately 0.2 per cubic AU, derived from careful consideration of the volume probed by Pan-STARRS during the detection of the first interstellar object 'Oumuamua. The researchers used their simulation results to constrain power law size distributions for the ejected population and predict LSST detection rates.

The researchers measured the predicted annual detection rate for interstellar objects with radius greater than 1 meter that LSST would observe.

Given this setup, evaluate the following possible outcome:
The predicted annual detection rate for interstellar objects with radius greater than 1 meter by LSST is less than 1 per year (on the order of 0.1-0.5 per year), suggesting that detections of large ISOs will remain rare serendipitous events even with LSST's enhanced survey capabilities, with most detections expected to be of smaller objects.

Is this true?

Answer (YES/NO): NO